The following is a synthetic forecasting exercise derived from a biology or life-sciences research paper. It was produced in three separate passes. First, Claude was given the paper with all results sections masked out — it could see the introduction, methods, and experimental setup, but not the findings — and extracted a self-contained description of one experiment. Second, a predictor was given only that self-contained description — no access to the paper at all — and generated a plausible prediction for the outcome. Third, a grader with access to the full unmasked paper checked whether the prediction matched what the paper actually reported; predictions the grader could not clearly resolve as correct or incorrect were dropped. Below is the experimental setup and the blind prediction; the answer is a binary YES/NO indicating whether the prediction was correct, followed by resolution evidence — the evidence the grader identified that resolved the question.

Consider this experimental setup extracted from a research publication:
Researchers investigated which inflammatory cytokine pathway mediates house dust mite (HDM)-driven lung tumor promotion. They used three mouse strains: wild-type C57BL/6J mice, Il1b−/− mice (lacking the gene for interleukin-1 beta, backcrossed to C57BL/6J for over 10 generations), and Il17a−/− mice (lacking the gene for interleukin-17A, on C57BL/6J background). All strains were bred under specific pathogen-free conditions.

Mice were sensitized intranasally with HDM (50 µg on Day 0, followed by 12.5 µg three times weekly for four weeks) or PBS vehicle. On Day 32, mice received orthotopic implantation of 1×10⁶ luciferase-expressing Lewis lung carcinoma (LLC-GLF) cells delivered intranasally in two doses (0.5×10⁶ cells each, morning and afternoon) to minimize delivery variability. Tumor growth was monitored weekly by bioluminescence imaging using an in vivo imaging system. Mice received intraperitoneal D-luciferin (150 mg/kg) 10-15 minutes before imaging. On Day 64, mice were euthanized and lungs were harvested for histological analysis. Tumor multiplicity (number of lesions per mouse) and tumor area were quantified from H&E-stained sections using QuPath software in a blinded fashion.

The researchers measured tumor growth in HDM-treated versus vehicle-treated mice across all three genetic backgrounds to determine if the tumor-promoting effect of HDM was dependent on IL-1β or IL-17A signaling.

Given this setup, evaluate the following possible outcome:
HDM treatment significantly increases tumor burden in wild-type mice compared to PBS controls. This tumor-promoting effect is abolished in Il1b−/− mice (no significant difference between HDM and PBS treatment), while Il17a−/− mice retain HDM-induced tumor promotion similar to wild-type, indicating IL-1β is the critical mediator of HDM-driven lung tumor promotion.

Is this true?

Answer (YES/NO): NO